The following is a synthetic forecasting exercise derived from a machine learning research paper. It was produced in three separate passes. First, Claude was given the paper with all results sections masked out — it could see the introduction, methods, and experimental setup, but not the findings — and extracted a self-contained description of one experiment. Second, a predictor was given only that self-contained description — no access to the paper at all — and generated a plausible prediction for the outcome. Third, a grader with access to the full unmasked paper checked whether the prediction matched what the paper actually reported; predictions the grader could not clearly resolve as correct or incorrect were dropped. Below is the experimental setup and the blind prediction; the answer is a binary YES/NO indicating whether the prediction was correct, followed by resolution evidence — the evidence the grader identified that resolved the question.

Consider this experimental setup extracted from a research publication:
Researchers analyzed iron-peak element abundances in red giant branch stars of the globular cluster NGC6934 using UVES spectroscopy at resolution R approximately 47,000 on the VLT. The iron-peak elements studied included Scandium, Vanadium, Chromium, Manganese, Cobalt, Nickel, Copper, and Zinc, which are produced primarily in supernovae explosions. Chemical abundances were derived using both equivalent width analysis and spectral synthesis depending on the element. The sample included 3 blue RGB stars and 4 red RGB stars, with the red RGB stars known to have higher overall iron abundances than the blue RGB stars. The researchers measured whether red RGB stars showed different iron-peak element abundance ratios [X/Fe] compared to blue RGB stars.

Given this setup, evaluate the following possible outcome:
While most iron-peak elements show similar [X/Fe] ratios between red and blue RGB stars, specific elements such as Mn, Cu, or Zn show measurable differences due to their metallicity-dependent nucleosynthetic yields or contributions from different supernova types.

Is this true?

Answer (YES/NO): NO